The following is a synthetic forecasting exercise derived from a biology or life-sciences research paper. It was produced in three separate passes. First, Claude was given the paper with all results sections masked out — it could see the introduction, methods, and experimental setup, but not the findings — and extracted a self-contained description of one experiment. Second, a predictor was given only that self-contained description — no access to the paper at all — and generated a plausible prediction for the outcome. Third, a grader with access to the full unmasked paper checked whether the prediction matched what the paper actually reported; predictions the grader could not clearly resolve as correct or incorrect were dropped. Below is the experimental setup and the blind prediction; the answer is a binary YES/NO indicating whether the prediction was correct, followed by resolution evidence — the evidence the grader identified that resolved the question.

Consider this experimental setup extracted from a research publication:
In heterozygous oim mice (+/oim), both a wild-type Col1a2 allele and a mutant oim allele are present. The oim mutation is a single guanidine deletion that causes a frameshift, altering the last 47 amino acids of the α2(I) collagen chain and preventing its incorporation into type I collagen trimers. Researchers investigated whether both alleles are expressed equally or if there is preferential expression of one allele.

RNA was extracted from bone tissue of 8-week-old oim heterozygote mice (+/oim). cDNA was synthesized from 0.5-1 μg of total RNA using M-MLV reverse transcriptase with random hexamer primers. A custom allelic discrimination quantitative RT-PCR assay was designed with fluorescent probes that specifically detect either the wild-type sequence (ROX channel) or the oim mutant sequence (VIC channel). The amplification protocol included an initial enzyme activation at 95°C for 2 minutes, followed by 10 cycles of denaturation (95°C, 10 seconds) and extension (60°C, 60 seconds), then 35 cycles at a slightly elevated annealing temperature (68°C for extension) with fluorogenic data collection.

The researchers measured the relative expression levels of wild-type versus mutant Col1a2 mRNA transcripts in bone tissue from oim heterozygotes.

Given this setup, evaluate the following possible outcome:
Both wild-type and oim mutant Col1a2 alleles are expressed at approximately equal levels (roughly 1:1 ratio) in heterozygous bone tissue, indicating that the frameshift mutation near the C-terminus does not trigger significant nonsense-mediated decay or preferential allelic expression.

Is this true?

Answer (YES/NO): YES